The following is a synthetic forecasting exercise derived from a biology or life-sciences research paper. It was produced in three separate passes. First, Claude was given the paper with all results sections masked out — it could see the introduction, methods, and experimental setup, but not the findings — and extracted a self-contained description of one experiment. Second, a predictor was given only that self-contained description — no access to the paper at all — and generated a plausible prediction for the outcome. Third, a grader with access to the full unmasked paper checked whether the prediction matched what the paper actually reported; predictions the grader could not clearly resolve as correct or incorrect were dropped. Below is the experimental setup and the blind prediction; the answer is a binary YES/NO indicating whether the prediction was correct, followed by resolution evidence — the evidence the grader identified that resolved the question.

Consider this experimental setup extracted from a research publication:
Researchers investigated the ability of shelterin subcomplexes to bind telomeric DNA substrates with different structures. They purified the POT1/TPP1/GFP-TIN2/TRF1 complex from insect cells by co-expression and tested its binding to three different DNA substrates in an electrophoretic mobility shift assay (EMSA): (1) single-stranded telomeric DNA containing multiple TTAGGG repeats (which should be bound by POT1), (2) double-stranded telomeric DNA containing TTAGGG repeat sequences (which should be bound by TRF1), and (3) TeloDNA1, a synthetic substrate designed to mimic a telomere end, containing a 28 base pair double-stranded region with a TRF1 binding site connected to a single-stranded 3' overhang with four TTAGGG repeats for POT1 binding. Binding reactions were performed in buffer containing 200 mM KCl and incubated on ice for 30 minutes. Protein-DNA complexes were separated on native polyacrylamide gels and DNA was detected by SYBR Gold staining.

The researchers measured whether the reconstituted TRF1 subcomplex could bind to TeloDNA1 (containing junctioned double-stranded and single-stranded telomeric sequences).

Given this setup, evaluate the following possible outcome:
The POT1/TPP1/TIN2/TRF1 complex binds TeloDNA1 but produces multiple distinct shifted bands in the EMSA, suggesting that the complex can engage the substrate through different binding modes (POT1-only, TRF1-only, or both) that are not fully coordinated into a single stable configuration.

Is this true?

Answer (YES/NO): NO